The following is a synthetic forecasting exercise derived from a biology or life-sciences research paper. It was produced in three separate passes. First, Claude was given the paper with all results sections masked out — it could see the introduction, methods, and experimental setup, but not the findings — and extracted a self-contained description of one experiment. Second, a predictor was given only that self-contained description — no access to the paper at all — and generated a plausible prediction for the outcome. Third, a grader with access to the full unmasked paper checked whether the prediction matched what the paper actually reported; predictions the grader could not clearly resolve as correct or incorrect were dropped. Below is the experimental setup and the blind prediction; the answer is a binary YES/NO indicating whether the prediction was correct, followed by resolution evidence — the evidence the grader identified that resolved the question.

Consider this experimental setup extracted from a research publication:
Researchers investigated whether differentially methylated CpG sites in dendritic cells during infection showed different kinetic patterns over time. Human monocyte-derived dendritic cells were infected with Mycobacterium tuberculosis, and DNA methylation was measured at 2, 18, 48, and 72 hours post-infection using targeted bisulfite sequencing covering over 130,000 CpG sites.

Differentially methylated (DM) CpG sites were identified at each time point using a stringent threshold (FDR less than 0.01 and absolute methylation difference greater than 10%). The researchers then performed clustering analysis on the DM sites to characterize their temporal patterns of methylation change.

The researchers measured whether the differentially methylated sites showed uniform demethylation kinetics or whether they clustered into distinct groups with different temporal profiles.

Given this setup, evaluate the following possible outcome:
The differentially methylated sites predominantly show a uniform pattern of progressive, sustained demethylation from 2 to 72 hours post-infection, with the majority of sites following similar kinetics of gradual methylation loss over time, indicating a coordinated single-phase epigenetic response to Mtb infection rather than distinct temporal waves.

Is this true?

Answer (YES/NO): NO